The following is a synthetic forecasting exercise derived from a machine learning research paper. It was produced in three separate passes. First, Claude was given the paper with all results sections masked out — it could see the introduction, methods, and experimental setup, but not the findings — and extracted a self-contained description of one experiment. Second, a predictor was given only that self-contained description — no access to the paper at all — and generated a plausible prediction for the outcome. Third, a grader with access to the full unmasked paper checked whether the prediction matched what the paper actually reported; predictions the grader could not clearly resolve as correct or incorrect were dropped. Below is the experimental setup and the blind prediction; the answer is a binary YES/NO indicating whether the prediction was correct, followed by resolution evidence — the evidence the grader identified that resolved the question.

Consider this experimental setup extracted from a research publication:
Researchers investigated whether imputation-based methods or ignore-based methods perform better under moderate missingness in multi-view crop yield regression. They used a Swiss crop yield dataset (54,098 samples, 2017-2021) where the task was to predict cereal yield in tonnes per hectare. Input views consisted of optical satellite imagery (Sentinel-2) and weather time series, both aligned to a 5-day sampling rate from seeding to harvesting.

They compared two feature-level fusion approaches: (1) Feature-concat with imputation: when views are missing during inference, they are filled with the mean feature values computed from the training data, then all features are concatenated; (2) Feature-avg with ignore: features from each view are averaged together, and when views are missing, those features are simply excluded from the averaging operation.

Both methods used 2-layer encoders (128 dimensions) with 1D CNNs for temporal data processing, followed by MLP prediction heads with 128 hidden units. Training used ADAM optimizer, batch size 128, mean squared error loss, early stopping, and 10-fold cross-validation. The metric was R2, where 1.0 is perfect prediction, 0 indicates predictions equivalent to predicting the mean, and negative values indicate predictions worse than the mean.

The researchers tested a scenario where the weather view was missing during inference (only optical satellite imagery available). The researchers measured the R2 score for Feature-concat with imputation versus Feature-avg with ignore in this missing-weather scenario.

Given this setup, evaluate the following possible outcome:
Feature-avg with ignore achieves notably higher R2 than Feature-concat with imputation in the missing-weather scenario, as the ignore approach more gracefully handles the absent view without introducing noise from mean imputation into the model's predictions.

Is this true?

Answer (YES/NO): NO